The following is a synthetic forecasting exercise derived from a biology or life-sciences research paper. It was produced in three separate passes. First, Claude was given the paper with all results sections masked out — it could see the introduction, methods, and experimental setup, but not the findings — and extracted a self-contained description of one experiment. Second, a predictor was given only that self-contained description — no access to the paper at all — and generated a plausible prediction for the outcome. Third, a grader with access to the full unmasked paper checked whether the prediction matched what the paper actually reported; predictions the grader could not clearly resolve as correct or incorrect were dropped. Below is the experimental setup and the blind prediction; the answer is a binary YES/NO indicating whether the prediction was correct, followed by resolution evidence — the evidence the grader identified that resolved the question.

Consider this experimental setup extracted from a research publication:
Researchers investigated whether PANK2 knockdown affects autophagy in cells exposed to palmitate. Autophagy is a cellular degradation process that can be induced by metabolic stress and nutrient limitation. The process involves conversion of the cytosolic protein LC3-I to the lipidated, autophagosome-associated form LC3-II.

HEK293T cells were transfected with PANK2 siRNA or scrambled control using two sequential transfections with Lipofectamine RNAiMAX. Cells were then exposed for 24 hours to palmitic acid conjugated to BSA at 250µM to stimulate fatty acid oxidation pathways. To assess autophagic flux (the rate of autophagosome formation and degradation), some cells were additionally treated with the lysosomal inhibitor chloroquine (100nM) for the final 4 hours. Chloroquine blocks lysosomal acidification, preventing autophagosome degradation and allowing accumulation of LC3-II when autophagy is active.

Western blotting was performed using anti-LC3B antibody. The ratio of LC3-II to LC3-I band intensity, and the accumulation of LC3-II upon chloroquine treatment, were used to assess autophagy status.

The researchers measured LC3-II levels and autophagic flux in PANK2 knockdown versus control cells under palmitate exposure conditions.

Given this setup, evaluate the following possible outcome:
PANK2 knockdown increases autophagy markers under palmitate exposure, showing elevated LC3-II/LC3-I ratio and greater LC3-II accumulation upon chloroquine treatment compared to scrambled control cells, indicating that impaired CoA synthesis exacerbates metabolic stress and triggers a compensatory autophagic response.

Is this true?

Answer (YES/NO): YES